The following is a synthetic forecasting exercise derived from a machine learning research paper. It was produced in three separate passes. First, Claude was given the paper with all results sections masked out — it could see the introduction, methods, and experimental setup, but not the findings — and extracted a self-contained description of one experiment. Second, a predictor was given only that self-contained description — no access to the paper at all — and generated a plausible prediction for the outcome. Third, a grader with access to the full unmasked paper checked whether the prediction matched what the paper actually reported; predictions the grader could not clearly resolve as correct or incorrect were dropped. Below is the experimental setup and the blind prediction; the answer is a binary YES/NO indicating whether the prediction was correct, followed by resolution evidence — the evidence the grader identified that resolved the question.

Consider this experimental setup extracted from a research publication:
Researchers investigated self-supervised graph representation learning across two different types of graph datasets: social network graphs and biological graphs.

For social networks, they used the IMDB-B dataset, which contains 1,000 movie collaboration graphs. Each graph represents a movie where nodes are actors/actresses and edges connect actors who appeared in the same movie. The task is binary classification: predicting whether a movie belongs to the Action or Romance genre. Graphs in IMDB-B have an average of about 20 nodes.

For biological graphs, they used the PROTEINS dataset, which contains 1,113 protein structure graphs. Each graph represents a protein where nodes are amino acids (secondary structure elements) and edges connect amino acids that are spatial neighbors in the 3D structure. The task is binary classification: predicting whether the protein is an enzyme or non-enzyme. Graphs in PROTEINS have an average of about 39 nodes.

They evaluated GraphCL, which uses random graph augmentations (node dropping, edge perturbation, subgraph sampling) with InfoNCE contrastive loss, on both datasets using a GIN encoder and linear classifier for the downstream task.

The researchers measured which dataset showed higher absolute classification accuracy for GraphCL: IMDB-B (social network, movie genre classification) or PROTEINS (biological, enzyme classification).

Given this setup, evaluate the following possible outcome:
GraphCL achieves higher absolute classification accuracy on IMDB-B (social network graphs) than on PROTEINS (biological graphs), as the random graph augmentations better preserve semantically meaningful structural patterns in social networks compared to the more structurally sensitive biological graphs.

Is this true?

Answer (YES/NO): NO